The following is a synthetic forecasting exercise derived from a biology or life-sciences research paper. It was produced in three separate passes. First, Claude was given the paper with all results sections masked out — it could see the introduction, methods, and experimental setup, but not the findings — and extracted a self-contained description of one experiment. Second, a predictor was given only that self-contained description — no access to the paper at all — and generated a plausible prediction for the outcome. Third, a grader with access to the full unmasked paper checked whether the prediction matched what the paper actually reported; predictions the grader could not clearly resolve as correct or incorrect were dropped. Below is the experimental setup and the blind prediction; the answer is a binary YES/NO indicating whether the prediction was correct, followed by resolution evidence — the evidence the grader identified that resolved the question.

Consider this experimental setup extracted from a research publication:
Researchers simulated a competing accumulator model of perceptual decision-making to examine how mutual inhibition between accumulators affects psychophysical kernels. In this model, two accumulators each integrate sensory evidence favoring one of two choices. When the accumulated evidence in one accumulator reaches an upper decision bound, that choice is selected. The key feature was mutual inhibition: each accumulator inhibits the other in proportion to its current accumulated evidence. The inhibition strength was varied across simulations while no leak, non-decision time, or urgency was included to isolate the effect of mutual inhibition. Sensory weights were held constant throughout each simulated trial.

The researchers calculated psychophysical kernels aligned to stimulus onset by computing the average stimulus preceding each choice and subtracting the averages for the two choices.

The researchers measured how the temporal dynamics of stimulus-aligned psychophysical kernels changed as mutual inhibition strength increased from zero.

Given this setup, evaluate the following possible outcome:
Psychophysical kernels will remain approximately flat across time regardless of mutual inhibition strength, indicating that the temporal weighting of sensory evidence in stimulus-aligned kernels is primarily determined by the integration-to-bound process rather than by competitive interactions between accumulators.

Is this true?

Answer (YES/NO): NO